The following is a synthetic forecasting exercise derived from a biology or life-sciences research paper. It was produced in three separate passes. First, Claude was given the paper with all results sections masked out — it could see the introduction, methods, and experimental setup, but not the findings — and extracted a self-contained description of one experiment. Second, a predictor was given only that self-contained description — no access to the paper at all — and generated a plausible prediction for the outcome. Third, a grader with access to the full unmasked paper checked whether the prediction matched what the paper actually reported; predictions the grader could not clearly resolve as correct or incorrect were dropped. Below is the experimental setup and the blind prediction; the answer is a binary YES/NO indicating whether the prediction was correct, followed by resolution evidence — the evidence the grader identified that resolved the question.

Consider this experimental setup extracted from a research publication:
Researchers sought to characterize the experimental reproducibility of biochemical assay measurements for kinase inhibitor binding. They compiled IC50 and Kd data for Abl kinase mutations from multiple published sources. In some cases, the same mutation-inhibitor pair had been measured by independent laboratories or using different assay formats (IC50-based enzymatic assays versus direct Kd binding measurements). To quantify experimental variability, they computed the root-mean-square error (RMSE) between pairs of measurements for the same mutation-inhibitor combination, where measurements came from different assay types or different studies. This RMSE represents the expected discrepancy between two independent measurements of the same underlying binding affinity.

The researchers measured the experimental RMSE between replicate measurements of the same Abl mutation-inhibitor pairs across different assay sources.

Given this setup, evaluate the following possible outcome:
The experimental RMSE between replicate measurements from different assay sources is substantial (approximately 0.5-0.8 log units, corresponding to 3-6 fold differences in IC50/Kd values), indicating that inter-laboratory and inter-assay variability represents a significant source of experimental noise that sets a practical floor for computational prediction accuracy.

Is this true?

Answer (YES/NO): YES